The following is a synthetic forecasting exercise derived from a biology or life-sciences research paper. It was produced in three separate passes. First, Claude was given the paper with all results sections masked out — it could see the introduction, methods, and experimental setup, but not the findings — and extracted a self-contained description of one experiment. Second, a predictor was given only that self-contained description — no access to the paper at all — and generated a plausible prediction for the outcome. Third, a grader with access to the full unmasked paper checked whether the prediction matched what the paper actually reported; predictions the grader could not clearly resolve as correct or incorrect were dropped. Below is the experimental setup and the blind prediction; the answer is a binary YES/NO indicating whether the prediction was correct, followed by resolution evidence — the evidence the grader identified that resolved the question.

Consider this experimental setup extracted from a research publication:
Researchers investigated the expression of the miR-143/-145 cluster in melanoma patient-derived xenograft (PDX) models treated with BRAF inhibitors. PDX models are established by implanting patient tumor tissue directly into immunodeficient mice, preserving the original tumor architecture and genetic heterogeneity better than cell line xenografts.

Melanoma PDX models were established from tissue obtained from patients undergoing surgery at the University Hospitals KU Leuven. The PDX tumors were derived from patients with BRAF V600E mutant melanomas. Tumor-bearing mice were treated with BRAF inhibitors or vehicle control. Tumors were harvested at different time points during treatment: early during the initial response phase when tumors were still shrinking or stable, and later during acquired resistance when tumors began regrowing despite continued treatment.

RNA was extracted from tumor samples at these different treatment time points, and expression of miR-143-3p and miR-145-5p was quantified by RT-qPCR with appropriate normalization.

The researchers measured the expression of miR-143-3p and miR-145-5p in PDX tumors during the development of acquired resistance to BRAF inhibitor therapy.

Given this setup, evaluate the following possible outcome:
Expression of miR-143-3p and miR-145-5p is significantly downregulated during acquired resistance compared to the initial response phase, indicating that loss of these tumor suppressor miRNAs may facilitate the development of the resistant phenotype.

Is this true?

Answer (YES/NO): NO